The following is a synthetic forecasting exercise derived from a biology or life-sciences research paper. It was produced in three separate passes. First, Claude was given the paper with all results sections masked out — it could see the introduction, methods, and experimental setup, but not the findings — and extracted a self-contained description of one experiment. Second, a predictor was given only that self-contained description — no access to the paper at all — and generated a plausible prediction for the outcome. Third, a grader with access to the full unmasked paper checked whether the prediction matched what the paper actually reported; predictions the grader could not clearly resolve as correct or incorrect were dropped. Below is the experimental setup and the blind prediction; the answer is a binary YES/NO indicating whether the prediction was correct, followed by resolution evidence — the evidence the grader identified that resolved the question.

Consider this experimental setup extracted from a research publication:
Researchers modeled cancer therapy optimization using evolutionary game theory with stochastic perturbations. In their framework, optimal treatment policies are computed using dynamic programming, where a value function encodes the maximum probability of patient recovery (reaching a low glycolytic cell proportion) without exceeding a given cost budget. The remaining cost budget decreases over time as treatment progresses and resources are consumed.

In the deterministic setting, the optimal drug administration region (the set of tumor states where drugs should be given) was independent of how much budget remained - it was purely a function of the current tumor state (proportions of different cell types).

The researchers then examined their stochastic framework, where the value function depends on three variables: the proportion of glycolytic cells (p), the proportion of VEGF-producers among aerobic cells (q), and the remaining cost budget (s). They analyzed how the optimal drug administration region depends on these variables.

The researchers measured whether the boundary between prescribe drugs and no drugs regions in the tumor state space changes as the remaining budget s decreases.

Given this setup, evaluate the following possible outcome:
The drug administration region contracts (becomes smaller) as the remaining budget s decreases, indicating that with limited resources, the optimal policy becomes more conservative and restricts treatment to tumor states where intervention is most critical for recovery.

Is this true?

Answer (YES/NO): YES